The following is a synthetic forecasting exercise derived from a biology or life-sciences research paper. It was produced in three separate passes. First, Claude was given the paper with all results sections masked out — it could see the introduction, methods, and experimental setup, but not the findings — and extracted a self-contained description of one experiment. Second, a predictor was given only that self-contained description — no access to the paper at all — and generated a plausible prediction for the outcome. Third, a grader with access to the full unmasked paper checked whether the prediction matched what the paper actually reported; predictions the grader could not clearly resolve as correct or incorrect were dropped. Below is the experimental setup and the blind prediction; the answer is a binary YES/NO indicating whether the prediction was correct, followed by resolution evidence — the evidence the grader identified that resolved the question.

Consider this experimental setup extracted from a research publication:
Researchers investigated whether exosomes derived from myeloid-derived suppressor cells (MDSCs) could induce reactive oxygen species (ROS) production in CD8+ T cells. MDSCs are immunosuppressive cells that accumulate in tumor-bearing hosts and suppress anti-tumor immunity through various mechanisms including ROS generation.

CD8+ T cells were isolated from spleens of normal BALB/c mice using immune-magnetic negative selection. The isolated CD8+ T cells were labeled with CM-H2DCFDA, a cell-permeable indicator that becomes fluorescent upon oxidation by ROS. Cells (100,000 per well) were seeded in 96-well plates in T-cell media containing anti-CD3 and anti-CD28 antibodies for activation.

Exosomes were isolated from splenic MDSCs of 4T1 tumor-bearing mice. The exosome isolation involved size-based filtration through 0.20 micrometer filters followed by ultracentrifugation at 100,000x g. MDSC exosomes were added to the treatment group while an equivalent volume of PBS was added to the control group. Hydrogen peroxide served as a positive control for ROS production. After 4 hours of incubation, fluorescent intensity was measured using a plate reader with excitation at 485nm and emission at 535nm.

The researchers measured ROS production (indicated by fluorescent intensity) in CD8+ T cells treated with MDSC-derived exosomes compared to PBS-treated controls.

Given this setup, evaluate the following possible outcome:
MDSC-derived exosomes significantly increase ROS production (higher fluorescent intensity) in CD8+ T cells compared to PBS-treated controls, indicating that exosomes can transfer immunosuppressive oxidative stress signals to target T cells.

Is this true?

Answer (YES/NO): YES